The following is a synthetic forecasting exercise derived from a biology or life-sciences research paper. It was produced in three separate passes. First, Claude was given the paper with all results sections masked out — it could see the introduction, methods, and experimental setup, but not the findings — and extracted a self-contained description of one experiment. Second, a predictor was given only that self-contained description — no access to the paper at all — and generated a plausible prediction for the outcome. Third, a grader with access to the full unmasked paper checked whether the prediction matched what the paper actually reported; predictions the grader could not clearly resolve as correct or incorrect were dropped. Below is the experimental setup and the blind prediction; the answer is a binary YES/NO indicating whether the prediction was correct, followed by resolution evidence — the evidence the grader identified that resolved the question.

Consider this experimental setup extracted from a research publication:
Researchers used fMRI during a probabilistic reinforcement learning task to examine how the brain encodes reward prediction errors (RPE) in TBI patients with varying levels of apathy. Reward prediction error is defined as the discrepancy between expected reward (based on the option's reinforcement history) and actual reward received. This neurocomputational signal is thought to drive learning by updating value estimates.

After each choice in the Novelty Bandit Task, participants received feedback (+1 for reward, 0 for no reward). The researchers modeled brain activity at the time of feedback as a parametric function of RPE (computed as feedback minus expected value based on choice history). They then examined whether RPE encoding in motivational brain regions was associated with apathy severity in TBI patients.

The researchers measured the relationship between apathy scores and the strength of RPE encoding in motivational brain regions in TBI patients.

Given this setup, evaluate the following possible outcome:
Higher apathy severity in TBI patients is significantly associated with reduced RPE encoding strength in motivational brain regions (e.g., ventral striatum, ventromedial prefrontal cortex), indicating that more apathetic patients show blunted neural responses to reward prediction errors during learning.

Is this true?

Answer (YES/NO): YES